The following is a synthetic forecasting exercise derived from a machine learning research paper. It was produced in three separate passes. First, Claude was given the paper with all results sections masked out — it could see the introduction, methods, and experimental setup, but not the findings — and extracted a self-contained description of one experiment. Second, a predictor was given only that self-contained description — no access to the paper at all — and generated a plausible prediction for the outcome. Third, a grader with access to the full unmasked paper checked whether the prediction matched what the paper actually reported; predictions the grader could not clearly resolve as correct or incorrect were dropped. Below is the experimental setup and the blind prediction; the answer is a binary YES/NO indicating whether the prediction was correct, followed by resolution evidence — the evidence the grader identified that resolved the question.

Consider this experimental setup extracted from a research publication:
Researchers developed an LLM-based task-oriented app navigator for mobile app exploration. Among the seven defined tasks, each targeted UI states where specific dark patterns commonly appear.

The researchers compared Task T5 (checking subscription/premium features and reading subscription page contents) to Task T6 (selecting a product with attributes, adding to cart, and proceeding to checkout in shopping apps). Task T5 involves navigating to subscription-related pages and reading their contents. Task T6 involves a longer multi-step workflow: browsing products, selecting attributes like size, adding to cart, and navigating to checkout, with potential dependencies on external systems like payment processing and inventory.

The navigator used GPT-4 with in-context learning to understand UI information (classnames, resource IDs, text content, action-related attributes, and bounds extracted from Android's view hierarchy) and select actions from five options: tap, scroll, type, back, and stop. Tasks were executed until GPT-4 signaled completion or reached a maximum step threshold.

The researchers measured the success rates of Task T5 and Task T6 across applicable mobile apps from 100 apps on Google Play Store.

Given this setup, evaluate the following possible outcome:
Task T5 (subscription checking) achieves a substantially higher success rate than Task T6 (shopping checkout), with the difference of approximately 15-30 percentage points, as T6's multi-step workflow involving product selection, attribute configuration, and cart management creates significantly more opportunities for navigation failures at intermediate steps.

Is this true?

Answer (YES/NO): NO